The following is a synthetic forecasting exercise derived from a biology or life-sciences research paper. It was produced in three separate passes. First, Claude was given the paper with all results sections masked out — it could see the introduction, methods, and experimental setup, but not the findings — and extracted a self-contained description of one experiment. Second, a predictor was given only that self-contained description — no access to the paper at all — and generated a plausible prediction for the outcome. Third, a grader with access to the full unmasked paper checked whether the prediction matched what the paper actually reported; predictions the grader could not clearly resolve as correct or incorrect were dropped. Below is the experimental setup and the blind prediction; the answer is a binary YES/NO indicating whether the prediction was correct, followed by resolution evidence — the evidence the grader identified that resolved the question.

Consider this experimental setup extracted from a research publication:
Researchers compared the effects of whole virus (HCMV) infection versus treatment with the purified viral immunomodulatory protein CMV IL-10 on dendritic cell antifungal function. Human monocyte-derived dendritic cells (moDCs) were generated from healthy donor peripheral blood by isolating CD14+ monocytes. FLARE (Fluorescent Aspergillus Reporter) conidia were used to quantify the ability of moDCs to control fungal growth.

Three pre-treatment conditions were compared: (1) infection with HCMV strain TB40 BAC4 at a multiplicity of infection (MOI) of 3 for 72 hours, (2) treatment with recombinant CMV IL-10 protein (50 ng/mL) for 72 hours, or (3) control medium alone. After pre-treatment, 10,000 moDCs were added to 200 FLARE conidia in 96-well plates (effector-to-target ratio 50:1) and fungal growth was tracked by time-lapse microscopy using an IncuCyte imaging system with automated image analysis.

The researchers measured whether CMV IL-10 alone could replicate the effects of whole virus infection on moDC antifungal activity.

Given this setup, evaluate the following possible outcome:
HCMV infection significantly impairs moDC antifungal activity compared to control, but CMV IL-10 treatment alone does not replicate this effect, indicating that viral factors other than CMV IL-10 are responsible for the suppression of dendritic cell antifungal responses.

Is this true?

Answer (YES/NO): YES